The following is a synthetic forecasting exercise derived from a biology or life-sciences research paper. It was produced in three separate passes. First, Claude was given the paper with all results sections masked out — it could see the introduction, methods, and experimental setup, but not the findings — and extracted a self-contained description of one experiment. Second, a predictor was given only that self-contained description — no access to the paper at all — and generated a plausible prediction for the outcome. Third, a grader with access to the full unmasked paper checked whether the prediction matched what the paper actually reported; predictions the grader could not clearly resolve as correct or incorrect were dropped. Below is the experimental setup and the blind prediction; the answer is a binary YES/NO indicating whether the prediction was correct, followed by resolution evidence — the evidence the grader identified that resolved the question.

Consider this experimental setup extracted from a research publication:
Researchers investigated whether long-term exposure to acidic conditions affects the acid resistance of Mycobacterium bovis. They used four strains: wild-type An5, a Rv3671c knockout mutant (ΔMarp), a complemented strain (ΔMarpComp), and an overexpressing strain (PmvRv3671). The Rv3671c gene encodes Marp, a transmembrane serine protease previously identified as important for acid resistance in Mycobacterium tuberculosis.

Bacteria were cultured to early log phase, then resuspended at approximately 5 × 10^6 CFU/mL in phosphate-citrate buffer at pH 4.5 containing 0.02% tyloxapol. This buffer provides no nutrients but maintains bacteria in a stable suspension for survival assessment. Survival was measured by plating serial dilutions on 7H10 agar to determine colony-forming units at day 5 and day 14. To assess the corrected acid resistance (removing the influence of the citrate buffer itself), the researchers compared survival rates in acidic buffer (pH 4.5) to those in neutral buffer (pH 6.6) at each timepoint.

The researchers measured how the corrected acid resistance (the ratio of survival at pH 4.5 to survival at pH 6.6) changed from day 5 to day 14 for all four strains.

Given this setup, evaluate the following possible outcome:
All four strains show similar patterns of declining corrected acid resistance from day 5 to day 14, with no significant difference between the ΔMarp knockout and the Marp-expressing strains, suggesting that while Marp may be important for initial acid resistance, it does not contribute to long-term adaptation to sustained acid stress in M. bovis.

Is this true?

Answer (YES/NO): NO